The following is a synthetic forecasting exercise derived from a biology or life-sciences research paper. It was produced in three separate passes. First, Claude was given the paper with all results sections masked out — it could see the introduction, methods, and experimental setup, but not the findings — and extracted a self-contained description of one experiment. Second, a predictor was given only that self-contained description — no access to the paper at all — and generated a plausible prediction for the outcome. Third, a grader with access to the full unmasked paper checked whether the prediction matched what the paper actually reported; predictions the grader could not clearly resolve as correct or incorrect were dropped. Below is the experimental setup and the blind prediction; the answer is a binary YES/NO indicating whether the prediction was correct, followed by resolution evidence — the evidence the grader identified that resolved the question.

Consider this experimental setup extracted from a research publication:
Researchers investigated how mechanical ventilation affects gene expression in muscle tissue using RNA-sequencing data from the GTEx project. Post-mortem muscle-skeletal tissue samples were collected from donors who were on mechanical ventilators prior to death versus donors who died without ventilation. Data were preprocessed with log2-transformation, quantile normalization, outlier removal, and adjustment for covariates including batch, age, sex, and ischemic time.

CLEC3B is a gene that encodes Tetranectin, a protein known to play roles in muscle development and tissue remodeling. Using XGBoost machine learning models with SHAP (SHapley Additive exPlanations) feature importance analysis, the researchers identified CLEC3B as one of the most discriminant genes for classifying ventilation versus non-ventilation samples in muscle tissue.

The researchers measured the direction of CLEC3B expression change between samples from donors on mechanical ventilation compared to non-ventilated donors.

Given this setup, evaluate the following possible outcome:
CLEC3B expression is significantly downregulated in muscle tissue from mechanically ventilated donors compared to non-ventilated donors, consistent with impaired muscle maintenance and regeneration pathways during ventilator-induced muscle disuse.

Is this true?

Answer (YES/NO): YES